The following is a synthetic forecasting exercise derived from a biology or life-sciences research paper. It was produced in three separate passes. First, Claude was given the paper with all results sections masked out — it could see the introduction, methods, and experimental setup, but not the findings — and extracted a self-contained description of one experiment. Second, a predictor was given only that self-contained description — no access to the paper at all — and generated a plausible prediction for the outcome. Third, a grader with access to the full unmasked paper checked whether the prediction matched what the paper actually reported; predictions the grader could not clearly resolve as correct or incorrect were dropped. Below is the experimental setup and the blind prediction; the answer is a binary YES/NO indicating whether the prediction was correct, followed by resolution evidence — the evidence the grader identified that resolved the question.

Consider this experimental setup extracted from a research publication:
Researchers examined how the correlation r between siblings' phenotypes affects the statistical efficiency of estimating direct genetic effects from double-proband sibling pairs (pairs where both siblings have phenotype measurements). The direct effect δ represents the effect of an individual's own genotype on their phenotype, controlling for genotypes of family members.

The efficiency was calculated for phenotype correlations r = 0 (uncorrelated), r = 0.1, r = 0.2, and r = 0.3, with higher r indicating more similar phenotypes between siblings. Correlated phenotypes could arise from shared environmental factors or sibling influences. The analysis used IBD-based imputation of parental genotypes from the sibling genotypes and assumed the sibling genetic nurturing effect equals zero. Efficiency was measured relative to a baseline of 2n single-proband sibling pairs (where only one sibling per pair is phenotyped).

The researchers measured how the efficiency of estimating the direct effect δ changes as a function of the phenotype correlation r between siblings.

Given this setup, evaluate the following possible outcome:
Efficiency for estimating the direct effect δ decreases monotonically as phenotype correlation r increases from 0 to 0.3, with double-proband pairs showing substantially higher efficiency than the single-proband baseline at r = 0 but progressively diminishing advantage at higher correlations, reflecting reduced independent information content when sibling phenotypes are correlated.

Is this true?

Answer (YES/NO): NO